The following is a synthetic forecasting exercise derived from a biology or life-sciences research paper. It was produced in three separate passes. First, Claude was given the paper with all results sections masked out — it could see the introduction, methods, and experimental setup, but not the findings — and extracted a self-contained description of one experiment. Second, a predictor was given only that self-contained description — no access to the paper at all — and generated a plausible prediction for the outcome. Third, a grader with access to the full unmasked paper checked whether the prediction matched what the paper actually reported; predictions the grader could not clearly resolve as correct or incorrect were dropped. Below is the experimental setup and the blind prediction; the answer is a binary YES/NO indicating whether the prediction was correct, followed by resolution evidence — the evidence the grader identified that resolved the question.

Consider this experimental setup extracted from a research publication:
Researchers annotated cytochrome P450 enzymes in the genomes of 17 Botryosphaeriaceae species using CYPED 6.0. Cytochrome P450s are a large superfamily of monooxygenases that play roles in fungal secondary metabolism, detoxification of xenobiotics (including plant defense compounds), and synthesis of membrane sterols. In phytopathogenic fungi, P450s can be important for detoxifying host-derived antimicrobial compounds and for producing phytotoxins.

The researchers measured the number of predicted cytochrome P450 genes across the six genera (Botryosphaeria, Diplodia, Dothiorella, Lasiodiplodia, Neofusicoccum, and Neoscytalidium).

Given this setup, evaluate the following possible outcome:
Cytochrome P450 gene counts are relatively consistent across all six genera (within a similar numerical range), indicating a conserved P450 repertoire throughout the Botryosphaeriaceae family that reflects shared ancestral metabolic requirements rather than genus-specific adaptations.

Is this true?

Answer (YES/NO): NO